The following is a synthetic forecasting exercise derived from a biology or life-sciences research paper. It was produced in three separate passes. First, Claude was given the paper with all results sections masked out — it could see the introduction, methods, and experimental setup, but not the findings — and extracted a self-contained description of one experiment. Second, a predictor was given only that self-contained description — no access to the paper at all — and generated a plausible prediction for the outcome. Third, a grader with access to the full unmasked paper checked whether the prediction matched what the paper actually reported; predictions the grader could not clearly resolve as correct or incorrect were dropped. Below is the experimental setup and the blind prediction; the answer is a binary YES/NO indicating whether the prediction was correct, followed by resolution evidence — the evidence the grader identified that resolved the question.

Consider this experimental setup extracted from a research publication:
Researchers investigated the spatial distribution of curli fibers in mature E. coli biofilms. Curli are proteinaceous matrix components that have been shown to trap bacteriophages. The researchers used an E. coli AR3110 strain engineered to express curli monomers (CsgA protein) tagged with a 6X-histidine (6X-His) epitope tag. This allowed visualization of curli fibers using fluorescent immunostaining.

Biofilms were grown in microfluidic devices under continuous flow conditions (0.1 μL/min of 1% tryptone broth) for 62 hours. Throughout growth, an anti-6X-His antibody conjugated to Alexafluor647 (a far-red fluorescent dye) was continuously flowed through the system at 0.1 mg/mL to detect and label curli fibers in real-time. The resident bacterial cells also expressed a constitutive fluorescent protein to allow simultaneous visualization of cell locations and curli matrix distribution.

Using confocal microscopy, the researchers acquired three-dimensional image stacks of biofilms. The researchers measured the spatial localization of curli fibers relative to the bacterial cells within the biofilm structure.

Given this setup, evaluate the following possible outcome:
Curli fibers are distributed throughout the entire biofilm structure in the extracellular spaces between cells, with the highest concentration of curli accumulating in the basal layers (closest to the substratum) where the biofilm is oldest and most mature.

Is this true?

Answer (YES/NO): NO